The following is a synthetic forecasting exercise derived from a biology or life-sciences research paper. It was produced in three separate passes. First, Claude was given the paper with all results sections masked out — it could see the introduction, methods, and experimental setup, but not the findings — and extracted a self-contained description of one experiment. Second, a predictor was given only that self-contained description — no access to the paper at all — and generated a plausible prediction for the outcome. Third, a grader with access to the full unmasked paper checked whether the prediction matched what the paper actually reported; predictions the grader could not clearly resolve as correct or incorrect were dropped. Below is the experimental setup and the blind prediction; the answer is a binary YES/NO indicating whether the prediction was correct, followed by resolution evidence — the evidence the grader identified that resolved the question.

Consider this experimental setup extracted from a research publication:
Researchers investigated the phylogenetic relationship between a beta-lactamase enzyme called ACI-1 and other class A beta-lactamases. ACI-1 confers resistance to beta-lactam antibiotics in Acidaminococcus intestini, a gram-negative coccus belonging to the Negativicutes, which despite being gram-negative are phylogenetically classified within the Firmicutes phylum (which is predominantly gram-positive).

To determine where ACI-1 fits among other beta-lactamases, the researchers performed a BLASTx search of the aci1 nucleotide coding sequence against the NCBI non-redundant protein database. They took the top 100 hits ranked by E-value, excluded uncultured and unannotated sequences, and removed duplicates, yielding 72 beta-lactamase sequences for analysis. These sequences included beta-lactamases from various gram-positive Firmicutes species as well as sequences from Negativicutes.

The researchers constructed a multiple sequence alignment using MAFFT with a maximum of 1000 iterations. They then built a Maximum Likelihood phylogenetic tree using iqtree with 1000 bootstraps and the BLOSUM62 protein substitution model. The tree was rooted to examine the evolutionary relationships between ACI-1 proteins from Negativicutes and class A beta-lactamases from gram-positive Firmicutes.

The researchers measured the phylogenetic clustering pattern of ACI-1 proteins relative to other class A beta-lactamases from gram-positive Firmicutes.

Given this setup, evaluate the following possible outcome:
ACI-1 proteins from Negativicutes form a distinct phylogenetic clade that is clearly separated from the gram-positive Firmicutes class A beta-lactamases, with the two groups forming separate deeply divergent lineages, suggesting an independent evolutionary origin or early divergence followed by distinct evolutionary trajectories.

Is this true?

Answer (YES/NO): YES